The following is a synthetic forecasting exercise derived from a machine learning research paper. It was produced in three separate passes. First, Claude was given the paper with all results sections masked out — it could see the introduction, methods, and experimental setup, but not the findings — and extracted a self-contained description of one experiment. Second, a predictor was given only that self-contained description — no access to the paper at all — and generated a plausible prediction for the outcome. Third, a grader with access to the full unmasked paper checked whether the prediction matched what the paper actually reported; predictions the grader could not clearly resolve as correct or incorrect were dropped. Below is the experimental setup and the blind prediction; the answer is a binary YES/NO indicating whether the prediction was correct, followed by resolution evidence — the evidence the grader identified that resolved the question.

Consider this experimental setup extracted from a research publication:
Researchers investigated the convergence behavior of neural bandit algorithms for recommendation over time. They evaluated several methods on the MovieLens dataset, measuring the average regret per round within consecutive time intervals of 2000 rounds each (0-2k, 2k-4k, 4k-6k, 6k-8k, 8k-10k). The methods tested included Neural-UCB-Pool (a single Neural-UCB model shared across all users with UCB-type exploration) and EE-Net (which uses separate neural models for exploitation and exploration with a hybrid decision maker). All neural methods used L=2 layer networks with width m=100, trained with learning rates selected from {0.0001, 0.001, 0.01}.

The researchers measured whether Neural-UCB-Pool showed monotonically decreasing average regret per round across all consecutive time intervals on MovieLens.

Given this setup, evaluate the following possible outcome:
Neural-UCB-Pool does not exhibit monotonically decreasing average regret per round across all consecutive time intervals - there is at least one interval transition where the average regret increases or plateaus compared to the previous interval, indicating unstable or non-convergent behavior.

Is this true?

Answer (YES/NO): YES